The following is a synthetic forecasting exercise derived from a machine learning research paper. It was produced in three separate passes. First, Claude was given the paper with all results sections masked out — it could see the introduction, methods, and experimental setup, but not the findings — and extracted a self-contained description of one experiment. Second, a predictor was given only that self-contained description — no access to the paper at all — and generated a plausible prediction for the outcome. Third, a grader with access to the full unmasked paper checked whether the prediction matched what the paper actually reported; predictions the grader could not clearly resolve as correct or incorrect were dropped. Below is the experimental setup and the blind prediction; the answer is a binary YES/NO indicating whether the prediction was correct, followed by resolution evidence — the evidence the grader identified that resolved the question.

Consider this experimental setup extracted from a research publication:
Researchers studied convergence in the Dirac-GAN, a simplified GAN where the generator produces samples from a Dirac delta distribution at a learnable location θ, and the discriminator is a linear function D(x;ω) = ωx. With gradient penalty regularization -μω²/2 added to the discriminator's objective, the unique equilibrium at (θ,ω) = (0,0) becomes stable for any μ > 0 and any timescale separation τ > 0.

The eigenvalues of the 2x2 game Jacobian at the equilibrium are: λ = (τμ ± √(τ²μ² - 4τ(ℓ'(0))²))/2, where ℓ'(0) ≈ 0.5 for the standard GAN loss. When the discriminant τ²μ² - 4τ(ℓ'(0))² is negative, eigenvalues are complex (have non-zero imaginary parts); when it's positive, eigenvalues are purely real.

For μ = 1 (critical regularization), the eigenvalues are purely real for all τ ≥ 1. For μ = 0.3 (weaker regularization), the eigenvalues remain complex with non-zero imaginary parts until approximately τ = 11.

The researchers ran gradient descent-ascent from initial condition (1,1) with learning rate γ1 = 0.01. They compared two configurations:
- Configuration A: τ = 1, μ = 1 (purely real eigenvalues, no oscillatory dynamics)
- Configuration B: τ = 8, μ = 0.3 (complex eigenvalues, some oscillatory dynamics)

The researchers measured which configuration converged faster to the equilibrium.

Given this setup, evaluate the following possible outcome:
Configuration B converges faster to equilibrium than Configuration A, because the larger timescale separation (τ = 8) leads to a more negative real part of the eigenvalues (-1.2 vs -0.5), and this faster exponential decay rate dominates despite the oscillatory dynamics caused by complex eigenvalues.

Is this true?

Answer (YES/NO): YES